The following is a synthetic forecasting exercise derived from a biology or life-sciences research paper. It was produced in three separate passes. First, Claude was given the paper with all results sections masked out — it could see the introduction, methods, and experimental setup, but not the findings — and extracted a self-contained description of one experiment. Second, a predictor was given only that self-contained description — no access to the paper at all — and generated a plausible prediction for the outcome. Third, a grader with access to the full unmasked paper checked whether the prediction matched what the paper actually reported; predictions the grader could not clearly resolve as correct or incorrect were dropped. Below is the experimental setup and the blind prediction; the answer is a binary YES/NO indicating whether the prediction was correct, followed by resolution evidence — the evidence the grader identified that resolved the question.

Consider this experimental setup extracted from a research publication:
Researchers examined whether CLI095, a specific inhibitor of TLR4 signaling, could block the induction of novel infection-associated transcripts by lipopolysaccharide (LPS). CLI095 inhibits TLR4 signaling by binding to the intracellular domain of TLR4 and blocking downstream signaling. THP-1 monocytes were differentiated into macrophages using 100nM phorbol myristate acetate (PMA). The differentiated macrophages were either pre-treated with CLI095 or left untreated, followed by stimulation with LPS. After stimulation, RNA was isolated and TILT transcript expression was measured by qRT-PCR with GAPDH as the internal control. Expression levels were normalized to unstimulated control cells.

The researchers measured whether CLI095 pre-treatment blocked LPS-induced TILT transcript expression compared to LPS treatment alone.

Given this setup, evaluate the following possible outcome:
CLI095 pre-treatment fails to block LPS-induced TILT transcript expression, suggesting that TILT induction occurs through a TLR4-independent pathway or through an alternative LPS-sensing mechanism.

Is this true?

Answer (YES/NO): NO